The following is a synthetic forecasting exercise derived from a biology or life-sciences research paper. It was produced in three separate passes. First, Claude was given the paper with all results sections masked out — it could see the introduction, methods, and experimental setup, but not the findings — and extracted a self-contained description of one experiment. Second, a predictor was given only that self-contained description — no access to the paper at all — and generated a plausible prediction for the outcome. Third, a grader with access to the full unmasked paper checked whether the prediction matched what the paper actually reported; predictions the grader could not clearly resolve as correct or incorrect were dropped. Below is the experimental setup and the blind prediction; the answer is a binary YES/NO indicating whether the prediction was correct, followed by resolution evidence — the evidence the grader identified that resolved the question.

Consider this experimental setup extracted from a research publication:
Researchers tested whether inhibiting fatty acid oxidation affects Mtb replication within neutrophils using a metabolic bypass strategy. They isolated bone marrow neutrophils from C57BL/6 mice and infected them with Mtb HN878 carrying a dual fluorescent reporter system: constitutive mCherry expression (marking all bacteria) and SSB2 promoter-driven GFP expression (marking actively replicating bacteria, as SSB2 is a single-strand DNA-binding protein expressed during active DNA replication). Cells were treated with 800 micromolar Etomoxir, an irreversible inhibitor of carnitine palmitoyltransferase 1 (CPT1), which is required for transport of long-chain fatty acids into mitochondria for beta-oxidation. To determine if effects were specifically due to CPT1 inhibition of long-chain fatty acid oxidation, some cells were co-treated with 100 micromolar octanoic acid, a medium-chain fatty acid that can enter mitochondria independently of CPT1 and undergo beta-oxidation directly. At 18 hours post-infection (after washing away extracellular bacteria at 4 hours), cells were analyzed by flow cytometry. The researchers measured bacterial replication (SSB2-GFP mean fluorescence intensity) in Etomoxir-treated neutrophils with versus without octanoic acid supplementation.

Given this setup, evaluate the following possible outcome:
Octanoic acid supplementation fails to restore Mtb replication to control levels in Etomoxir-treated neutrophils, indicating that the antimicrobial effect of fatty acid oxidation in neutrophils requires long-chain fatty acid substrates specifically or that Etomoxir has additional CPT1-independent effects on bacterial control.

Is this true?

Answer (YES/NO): NO